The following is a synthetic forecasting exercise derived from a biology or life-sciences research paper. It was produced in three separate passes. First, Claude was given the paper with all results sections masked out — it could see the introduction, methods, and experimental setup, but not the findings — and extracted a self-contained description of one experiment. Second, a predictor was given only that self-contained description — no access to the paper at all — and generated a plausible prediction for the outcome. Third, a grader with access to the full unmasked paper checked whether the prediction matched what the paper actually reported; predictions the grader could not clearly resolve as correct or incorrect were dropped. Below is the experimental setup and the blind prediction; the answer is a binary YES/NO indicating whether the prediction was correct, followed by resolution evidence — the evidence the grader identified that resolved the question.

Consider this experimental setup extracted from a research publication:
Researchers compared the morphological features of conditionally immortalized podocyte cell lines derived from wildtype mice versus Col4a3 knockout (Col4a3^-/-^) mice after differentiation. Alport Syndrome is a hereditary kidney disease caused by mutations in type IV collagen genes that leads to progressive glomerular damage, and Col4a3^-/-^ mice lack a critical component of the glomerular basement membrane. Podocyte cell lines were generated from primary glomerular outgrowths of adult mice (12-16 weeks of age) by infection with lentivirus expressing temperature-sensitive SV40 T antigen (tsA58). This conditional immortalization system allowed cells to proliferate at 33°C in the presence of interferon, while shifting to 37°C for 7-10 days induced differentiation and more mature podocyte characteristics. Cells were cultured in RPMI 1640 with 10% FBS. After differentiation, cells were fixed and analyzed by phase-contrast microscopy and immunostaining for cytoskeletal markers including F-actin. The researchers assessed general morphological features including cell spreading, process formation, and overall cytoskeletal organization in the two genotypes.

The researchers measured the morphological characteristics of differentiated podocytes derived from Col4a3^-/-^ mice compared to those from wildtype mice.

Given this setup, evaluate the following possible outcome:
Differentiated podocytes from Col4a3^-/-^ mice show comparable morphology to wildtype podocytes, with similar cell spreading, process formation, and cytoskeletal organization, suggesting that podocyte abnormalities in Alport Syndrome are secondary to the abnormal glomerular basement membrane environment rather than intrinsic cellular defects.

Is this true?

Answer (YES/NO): NO